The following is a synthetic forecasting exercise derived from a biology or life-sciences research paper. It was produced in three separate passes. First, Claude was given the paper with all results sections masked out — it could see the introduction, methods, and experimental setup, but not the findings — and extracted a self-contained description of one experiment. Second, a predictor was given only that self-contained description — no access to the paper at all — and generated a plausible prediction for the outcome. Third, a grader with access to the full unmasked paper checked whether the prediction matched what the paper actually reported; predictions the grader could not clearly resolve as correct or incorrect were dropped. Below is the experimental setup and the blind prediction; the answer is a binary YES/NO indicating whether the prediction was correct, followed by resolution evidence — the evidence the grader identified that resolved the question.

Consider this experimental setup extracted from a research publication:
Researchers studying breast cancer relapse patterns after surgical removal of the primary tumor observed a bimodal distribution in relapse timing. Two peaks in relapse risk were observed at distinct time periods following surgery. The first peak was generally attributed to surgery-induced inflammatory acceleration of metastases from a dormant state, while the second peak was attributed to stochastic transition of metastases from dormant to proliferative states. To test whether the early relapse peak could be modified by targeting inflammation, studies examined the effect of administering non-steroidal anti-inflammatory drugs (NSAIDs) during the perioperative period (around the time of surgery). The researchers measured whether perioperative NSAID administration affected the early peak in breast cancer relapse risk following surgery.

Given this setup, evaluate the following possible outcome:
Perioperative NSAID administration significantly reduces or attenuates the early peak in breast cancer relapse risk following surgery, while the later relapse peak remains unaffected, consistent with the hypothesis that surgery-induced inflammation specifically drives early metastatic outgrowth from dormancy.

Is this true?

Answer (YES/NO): YES